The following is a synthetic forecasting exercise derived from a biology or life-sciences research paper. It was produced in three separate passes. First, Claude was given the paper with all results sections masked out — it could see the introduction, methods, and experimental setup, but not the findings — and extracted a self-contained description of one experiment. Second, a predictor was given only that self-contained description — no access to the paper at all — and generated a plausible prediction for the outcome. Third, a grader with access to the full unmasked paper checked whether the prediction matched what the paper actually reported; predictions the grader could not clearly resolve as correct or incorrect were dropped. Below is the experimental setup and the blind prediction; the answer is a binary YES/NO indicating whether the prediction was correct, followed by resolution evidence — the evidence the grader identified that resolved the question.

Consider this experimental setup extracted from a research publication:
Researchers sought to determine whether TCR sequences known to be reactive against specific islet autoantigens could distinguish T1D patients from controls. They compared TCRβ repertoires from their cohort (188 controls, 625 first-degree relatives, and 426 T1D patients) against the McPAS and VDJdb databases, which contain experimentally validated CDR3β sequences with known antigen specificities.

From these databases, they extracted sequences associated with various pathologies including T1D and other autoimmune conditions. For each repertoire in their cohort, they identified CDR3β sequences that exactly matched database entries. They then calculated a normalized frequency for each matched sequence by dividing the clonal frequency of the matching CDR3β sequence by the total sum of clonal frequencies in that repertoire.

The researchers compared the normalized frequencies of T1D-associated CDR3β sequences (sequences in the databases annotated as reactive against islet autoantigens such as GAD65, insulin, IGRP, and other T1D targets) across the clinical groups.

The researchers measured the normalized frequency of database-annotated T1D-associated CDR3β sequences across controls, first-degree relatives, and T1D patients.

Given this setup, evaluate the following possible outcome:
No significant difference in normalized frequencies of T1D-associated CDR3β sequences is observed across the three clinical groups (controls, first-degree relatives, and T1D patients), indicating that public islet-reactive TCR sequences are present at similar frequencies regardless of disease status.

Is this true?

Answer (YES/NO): NO